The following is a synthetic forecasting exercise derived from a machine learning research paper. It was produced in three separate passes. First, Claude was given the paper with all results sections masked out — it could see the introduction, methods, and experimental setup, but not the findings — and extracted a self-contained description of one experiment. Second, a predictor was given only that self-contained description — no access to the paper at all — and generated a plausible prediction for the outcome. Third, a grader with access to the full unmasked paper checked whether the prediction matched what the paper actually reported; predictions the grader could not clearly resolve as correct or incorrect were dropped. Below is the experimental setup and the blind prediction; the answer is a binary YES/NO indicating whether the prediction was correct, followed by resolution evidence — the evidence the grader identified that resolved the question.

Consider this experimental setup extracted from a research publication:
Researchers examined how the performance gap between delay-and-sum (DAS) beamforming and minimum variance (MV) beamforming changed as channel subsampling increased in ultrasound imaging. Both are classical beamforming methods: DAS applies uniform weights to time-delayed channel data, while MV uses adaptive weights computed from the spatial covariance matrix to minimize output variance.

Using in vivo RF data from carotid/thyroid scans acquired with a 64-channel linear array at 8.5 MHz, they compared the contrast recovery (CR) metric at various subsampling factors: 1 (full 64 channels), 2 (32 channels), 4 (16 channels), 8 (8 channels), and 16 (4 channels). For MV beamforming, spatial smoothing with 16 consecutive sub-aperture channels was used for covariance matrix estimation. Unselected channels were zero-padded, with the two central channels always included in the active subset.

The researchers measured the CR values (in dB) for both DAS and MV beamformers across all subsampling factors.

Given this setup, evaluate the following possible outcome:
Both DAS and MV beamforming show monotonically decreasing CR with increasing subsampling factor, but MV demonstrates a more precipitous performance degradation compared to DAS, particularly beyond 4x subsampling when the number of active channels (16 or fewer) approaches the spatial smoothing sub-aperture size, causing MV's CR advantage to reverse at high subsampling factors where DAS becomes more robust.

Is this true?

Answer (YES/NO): NO